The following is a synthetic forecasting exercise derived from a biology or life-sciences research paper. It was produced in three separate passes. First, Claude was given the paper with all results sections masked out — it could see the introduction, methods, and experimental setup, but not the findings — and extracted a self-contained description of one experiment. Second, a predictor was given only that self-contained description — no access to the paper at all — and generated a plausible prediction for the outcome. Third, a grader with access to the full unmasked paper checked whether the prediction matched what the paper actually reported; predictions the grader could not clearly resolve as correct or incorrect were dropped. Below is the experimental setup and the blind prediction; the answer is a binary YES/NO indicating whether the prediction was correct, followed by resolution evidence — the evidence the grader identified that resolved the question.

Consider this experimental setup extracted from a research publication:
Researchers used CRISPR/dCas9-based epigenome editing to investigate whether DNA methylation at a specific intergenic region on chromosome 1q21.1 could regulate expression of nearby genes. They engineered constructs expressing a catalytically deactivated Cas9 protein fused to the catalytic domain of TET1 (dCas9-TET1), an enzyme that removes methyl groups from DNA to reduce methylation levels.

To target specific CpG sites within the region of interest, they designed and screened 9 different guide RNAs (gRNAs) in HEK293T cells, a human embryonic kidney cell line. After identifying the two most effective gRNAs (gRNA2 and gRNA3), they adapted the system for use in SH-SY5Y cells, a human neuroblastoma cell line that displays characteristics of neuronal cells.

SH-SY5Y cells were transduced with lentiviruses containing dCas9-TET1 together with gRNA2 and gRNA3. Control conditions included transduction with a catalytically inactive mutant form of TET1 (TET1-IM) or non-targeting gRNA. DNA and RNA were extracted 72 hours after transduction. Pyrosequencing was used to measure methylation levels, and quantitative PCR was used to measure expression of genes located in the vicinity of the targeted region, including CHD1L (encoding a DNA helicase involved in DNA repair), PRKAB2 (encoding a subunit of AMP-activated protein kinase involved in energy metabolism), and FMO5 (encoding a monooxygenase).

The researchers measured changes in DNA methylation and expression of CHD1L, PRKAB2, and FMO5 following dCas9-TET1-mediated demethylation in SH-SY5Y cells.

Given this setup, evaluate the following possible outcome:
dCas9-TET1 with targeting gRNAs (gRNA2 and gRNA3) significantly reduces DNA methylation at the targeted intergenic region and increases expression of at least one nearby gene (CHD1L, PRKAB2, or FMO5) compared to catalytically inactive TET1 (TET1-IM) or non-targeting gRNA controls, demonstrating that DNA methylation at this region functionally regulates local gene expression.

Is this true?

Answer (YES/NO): YES